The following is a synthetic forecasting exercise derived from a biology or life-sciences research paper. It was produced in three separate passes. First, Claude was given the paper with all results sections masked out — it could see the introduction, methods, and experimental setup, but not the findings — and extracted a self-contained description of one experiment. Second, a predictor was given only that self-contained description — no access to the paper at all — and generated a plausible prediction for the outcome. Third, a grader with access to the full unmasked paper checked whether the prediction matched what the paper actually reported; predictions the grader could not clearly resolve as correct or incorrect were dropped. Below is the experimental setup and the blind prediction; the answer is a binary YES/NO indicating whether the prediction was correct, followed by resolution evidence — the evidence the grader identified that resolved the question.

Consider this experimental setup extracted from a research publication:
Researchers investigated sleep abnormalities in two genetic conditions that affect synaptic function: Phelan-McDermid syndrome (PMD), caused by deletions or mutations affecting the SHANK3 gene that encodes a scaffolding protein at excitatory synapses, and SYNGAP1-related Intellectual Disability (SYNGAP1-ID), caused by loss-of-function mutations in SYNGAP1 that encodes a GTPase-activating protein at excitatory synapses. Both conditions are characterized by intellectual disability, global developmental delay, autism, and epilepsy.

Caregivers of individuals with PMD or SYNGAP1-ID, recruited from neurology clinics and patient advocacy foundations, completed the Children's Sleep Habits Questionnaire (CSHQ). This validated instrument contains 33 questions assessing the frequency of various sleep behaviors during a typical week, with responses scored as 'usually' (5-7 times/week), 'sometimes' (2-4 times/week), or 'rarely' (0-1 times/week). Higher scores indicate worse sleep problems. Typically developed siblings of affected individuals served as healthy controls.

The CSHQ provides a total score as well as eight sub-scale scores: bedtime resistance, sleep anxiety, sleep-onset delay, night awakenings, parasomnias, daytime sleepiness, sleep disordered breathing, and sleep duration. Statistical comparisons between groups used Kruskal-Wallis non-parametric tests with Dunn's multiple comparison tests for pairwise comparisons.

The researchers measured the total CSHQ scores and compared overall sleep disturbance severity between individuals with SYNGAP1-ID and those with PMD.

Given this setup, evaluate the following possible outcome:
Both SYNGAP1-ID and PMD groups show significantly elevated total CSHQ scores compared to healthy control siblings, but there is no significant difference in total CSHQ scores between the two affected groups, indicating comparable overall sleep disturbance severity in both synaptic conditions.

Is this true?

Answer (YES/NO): NO